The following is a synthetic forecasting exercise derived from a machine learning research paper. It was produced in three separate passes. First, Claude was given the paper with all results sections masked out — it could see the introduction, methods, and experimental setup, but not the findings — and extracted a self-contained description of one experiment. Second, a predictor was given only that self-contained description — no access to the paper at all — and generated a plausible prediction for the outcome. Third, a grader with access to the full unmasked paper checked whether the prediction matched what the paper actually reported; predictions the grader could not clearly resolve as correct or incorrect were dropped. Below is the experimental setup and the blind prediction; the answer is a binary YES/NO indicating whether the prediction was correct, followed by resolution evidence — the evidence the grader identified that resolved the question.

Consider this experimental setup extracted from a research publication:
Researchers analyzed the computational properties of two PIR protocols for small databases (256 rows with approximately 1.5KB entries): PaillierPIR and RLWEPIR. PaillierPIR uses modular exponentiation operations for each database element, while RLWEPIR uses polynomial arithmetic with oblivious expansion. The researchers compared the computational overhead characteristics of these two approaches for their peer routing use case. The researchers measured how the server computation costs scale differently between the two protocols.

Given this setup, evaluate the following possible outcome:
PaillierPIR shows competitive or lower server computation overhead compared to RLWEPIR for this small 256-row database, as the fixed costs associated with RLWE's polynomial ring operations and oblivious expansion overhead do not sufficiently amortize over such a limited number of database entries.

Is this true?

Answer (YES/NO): NO